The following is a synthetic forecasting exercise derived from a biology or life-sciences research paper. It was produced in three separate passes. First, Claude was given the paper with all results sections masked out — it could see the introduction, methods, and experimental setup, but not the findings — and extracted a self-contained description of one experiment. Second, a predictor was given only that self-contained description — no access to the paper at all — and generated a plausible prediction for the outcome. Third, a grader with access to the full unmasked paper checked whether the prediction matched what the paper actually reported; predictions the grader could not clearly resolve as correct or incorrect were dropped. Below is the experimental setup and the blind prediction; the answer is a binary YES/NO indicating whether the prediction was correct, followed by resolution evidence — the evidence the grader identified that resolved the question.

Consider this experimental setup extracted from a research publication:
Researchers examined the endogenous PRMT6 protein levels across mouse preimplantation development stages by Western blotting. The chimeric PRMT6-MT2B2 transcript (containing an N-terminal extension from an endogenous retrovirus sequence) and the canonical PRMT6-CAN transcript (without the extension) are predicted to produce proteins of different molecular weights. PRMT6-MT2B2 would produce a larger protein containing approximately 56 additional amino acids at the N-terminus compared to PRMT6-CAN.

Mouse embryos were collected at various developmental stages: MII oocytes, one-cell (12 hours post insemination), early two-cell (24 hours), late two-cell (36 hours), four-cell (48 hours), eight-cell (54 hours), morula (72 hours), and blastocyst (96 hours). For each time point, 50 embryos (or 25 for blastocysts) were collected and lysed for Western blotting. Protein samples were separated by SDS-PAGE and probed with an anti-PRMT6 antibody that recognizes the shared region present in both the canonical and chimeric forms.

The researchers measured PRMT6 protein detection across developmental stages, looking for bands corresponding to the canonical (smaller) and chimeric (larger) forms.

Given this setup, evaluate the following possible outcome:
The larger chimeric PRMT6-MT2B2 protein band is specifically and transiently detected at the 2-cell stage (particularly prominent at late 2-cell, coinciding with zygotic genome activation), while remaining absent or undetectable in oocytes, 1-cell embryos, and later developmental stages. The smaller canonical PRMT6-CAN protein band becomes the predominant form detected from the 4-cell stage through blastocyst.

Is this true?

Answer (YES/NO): NO